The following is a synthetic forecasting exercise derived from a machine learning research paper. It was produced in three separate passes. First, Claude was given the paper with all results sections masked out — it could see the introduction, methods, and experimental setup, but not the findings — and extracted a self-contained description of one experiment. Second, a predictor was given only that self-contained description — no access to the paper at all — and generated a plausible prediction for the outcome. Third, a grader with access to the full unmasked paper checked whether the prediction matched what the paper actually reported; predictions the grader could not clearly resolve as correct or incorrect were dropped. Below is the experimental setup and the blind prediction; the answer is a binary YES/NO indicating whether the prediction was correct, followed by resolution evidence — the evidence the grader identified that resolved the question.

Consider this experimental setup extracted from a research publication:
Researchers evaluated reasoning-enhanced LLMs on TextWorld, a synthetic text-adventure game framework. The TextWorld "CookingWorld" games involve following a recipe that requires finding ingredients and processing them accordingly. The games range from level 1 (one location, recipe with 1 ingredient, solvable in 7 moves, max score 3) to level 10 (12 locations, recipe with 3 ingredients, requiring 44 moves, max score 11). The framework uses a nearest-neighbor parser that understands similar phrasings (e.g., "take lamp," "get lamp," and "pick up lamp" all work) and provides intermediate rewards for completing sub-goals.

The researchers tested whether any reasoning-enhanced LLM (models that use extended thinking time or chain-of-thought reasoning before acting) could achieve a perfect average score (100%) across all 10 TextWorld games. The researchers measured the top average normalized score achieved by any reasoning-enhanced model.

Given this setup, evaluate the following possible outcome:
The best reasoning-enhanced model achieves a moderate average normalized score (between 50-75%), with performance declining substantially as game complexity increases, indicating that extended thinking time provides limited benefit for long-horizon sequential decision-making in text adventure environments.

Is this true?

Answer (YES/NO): NO